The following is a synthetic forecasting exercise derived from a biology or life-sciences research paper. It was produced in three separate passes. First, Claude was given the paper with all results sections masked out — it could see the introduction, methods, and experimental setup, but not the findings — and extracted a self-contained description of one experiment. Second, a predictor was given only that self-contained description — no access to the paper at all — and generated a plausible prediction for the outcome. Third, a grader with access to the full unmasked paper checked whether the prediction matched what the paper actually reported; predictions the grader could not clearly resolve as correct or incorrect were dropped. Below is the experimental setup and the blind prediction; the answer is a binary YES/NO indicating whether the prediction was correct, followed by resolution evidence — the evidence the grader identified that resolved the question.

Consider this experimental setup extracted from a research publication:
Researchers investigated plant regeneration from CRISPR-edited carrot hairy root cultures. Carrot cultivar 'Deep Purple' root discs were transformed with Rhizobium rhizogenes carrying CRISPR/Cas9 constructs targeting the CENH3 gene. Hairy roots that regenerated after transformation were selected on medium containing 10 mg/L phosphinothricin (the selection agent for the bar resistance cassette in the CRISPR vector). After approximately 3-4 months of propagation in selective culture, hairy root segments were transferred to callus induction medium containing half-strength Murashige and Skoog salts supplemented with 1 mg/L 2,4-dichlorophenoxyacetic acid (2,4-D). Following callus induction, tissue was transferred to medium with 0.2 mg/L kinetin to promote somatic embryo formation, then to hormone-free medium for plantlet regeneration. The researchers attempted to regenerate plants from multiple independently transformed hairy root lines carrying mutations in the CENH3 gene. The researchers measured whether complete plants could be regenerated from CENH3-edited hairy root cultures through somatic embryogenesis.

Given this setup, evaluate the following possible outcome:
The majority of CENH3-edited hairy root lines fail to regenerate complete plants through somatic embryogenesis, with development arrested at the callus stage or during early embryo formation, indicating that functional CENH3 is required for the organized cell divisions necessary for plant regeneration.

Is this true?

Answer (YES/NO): NO